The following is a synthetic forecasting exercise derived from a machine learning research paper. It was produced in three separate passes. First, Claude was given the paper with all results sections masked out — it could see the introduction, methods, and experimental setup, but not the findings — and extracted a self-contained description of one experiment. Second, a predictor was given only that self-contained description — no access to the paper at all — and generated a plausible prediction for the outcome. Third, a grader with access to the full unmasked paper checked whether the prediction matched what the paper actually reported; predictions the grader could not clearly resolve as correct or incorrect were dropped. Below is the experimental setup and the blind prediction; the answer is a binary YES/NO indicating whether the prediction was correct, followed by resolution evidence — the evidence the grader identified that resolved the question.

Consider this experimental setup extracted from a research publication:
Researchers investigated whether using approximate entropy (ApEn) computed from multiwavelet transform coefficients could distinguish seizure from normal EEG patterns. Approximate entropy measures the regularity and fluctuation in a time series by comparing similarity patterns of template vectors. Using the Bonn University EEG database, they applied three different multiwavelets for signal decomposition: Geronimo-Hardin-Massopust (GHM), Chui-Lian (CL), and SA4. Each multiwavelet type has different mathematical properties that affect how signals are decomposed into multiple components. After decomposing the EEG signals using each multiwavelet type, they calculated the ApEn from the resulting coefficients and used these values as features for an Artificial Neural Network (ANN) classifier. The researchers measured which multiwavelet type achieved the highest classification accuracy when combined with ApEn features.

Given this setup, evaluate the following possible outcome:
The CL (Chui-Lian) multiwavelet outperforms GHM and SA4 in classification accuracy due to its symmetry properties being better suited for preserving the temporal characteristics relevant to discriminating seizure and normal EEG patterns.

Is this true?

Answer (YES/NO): NO